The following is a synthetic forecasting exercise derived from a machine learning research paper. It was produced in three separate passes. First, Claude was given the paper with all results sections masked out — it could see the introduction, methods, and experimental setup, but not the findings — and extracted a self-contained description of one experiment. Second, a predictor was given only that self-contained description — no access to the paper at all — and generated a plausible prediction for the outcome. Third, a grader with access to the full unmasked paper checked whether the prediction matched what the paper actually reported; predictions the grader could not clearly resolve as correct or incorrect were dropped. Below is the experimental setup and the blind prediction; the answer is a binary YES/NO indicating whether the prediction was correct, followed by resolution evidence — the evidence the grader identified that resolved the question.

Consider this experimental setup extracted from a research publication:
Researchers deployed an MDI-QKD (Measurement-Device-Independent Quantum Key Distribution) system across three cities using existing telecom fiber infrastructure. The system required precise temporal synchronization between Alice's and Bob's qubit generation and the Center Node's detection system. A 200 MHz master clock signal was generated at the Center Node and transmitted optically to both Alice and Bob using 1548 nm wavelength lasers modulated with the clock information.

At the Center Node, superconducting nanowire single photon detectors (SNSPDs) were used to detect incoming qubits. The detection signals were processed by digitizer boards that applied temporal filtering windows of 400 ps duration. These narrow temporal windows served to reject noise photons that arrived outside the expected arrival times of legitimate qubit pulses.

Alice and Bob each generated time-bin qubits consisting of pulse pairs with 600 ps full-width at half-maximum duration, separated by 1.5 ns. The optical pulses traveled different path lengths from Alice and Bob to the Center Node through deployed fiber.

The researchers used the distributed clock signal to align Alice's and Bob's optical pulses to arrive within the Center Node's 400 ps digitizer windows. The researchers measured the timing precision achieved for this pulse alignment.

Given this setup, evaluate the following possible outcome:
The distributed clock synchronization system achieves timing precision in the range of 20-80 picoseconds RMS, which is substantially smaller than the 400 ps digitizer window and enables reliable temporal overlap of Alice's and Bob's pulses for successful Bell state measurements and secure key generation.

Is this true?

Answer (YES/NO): NO